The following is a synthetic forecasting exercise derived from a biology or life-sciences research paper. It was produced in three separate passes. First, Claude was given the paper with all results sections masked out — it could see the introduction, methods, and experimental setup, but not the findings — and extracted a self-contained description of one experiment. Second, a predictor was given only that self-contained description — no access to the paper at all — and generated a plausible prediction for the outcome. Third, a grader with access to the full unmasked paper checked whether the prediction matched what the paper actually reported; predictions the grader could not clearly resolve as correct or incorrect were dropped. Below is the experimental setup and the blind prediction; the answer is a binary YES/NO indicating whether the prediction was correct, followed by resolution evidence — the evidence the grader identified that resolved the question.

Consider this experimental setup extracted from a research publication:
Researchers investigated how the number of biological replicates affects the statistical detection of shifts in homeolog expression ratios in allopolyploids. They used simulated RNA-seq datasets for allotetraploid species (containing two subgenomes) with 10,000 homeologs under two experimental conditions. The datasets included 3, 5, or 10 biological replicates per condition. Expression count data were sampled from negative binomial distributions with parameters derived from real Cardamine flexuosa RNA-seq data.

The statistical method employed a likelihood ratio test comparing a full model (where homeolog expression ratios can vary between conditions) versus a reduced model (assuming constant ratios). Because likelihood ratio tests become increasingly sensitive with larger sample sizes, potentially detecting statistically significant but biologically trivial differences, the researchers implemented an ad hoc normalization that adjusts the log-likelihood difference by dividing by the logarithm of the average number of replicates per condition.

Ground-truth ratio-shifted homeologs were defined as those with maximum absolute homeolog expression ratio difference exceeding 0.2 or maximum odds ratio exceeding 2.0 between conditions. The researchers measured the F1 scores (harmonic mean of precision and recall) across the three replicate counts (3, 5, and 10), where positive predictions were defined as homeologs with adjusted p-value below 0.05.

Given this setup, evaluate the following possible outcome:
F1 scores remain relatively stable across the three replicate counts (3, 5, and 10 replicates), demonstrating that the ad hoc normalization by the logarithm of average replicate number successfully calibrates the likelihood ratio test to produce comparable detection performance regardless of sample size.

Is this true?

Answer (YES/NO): NO